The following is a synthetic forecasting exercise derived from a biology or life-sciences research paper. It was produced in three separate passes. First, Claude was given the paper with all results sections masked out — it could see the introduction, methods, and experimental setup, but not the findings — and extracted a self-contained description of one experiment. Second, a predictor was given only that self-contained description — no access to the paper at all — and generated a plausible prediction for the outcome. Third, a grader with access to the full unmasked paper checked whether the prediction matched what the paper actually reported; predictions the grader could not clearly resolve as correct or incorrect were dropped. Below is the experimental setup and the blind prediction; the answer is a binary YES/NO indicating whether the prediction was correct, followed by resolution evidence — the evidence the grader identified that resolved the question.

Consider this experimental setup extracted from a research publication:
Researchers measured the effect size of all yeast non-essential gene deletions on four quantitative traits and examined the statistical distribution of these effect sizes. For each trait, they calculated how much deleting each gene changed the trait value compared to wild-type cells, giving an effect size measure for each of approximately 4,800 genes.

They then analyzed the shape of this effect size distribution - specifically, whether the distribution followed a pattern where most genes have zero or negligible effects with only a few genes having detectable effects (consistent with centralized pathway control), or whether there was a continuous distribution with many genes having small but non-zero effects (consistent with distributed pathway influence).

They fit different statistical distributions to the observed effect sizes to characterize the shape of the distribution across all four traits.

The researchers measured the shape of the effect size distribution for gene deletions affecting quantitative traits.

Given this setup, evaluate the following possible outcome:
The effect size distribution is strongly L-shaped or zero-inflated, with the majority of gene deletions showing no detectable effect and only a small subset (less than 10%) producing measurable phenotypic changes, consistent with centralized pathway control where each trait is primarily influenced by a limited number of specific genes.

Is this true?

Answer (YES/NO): NO